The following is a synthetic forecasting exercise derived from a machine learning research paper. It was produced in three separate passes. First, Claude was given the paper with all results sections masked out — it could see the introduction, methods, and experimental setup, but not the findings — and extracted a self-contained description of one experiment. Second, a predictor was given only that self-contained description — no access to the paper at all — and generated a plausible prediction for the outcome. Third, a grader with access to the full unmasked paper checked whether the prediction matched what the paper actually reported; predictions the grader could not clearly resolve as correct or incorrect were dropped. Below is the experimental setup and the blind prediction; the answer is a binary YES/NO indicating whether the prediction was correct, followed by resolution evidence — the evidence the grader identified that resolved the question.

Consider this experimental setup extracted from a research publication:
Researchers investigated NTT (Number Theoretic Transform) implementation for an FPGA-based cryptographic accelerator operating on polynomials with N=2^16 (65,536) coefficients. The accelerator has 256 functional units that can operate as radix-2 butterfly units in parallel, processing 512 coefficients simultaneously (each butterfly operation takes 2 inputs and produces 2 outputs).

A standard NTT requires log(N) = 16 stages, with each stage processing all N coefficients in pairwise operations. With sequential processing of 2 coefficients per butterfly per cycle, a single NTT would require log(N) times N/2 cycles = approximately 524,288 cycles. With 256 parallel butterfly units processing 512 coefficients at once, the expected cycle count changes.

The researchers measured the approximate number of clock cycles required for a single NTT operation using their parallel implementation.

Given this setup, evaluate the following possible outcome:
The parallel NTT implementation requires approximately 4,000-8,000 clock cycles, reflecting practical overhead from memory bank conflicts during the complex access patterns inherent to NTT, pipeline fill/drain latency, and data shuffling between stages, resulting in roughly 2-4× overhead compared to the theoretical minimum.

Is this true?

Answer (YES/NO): NO